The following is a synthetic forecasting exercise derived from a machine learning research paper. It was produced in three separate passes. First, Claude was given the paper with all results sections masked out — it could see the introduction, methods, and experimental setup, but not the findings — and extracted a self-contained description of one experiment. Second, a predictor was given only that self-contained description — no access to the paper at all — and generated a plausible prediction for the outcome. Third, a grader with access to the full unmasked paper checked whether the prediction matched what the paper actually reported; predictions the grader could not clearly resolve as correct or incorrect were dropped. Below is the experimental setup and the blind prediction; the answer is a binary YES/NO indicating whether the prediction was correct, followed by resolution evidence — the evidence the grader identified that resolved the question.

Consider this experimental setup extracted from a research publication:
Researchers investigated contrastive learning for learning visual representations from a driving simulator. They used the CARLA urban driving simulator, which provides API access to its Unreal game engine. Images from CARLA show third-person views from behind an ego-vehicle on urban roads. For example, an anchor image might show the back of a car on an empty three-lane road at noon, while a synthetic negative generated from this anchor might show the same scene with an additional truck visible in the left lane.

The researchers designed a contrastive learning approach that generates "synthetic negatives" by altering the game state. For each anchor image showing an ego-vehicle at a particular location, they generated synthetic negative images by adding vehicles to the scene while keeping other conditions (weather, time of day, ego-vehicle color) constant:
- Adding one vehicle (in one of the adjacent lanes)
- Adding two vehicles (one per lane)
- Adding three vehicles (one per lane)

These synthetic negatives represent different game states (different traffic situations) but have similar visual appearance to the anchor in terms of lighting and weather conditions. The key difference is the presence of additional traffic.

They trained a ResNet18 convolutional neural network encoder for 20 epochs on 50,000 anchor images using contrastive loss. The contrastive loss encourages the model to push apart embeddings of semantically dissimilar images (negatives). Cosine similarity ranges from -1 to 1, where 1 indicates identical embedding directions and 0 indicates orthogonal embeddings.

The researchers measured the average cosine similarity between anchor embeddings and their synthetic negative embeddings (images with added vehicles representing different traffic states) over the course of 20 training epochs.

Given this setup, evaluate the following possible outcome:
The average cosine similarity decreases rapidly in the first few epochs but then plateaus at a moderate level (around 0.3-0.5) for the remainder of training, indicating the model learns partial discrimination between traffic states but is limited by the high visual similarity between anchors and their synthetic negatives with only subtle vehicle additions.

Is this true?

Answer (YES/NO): NO